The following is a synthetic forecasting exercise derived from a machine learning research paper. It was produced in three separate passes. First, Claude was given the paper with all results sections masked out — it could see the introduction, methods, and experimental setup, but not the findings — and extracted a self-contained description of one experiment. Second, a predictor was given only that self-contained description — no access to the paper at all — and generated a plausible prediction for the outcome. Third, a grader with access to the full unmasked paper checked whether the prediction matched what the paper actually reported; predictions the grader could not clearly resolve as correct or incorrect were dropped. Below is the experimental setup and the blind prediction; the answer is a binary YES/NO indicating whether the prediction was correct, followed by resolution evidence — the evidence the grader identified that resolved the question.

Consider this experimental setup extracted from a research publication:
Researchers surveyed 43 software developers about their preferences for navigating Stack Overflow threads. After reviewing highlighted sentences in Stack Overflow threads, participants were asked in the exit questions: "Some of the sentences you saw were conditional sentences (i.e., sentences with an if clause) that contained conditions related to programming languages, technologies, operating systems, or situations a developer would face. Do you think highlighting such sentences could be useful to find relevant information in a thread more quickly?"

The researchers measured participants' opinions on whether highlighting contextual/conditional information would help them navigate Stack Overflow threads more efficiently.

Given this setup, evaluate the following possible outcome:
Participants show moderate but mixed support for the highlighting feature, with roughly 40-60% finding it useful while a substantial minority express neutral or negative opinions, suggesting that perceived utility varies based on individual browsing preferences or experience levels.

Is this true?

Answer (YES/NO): YES